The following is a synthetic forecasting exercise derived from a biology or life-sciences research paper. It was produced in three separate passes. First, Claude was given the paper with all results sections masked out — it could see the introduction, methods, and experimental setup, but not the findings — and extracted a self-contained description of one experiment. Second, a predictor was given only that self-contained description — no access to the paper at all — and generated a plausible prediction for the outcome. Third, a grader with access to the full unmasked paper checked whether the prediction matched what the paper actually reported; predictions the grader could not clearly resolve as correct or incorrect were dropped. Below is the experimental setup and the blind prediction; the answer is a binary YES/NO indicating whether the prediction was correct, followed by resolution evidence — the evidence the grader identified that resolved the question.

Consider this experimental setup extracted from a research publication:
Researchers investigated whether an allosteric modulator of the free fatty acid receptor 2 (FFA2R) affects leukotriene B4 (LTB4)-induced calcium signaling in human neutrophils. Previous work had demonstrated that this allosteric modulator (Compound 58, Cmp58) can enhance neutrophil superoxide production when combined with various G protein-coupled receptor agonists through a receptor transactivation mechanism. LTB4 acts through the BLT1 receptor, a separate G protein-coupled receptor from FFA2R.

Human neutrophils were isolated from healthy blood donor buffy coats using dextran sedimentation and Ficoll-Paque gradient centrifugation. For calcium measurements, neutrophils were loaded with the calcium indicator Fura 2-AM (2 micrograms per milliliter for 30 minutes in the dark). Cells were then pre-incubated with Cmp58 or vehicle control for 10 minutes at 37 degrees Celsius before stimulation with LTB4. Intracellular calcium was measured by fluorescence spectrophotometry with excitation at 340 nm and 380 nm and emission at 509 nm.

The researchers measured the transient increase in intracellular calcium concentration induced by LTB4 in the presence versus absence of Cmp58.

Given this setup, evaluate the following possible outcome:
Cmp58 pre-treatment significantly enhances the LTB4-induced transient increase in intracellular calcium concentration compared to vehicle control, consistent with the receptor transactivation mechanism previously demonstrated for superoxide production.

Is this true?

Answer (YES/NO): NO